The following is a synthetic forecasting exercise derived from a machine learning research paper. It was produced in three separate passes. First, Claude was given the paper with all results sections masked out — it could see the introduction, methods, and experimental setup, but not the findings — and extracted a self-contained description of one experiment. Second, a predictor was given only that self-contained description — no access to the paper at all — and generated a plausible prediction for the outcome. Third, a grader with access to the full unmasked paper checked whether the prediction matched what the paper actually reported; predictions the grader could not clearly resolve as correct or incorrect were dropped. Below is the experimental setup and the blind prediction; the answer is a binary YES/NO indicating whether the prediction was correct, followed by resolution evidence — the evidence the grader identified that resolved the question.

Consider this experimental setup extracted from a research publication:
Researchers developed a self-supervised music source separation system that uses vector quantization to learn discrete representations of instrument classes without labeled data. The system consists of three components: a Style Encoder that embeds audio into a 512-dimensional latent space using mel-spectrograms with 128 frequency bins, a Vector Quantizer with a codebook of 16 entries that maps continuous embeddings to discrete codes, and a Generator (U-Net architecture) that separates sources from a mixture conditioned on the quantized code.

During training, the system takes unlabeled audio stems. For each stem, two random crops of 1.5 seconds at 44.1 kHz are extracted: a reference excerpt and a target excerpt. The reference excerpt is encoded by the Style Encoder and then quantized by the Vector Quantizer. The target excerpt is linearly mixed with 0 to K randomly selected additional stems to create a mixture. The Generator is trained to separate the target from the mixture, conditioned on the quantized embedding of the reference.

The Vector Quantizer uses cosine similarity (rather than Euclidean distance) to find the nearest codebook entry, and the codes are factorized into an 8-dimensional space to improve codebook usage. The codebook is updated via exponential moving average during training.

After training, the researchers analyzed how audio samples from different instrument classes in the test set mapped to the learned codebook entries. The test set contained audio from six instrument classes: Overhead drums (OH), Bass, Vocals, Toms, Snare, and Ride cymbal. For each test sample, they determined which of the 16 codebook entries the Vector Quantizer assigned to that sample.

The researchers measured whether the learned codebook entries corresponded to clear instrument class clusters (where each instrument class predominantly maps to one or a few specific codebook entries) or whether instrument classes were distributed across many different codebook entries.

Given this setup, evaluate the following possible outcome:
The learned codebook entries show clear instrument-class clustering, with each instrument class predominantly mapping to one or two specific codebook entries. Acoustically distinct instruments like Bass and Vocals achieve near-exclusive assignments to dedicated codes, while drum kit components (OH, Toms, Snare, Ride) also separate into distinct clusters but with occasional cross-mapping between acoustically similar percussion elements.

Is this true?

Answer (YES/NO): NO